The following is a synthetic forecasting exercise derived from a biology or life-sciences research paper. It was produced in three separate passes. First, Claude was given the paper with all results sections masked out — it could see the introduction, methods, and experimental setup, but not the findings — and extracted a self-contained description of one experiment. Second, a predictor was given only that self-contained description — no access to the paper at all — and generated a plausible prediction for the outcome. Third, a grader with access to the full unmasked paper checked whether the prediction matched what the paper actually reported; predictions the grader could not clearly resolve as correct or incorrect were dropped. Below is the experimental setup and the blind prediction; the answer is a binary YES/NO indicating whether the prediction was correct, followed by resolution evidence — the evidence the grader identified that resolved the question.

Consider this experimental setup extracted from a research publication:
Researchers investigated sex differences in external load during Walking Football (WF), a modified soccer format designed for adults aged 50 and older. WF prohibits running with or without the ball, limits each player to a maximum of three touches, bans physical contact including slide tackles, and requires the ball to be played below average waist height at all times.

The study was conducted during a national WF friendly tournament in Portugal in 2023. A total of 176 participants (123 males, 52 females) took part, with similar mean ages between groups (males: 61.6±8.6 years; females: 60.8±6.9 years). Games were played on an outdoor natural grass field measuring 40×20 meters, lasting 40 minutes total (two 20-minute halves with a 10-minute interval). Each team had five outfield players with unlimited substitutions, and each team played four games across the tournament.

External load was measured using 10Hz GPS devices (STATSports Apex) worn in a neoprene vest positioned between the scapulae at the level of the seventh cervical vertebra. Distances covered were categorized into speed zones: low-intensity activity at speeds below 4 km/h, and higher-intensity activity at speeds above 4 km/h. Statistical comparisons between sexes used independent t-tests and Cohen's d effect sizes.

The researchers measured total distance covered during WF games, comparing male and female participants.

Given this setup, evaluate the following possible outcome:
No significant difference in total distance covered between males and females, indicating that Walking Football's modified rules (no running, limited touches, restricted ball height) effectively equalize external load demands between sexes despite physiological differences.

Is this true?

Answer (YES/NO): NO